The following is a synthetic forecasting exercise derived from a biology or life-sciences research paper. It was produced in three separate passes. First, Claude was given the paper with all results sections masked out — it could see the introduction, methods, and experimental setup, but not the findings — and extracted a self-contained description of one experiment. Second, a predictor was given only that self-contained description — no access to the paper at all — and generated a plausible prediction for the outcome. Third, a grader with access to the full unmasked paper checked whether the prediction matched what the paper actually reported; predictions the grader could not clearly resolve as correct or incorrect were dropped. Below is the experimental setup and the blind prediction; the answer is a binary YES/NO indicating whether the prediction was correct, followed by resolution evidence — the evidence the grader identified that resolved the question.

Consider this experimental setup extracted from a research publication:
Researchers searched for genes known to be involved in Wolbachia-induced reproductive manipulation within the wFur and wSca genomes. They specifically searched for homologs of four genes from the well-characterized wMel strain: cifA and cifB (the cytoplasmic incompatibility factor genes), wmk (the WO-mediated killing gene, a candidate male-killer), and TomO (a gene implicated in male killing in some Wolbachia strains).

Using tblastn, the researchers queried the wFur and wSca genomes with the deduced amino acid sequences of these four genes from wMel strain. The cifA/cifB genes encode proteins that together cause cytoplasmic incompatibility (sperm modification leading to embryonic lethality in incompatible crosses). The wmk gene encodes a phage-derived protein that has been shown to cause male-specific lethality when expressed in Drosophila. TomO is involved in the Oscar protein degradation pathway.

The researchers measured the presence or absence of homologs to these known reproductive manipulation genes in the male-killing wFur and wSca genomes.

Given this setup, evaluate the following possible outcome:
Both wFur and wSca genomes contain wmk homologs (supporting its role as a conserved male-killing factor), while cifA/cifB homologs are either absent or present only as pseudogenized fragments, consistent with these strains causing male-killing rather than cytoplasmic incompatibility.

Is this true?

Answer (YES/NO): YES